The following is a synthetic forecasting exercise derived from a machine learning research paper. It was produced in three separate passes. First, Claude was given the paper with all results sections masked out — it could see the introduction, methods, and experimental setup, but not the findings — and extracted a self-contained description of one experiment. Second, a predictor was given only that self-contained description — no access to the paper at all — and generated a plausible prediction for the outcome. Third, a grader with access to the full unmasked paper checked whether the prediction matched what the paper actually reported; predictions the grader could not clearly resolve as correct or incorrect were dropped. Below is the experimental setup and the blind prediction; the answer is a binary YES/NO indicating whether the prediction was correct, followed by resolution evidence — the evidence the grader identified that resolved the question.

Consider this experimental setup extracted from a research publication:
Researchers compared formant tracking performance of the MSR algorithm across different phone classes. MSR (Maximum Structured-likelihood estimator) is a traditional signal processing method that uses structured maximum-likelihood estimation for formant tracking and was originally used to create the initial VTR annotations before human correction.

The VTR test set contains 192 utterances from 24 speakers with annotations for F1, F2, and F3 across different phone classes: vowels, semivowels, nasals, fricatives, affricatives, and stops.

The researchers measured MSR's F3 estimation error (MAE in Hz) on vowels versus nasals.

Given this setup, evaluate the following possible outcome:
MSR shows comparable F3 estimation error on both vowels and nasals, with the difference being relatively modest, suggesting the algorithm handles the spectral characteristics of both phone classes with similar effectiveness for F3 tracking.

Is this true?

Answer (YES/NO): YES